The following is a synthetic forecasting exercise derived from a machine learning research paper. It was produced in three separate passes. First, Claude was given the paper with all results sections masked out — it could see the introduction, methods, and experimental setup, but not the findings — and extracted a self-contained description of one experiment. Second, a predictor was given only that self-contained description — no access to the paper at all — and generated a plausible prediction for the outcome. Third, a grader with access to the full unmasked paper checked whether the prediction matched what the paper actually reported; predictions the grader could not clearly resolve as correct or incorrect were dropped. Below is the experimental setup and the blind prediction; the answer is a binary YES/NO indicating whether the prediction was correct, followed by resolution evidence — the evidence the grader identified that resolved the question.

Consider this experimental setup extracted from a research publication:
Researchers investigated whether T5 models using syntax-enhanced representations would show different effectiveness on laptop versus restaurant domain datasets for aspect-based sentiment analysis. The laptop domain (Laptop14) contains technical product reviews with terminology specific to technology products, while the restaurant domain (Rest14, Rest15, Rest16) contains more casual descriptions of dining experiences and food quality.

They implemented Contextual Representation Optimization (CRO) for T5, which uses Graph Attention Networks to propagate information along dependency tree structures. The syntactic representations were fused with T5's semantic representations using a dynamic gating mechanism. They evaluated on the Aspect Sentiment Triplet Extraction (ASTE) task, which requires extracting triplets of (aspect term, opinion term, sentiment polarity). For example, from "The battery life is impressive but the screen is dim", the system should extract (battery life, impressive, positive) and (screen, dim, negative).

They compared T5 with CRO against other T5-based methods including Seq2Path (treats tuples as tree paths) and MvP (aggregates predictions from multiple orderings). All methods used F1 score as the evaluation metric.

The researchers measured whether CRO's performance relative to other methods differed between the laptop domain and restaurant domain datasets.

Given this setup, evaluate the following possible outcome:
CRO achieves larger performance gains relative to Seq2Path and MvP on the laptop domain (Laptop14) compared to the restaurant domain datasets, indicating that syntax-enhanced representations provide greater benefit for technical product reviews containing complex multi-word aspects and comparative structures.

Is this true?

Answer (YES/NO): NO